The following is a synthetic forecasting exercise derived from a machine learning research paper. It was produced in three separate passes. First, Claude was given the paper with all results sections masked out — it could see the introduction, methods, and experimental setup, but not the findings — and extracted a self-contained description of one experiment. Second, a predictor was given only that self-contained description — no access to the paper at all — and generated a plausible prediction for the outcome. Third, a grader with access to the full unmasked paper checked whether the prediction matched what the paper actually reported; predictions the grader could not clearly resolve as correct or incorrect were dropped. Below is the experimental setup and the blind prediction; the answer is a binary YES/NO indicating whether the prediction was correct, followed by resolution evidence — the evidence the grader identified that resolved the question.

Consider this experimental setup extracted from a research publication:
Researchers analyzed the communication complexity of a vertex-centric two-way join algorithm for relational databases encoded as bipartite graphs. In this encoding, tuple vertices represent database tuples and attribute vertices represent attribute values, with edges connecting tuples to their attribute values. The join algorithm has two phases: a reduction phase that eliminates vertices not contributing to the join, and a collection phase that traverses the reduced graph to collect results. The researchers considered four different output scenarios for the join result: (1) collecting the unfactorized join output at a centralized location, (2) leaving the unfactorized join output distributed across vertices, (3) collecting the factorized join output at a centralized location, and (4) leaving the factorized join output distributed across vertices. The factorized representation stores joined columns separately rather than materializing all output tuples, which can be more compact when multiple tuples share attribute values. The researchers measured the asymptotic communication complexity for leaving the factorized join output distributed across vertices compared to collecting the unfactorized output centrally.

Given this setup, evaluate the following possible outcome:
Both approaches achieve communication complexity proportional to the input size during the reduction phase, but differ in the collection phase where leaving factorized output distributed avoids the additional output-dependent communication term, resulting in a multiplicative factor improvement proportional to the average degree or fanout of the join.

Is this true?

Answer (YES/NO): NO